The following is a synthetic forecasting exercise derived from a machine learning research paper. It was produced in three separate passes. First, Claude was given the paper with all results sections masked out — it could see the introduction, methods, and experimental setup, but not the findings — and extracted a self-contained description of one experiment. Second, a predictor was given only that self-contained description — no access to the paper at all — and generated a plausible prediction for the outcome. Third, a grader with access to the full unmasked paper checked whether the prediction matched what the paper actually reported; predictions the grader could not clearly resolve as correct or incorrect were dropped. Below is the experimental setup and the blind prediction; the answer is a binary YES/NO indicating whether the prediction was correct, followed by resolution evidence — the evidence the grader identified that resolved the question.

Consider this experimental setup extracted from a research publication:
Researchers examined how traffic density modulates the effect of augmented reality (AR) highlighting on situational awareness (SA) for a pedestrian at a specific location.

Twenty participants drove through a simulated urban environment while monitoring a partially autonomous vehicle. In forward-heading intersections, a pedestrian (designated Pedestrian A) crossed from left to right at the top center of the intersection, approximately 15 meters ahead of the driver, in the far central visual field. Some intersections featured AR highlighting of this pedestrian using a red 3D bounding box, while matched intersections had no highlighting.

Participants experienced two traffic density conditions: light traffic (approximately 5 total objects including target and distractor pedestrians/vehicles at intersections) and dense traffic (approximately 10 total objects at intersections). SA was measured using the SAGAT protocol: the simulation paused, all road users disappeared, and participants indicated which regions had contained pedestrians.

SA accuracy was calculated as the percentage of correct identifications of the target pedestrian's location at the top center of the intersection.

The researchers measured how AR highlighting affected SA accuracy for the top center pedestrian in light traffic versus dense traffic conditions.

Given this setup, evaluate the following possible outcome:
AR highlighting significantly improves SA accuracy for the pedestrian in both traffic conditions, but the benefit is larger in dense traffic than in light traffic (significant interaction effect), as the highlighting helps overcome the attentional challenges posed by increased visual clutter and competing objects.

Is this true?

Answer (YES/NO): NO